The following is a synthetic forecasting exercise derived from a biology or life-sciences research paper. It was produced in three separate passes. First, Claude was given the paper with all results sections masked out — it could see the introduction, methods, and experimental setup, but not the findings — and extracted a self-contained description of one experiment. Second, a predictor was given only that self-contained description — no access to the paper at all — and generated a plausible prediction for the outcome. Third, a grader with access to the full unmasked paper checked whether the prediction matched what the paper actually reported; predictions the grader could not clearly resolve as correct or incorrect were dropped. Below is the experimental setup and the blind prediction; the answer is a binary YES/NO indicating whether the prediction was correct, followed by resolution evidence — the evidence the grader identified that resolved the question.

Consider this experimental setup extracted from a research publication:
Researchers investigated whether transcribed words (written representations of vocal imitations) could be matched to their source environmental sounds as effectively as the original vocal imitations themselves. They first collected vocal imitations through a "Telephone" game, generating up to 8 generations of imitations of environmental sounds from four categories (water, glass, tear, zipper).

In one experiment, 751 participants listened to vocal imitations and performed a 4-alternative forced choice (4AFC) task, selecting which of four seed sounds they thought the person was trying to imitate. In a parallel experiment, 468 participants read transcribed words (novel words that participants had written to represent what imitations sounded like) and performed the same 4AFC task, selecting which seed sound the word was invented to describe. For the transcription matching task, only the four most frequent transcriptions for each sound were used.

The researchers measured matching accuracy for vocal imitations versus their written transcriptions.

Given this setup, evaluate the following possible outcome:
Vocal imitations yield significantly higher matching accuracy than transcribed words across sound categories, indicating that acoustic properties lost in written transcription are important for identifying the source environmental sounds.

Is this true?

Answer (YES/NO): NO